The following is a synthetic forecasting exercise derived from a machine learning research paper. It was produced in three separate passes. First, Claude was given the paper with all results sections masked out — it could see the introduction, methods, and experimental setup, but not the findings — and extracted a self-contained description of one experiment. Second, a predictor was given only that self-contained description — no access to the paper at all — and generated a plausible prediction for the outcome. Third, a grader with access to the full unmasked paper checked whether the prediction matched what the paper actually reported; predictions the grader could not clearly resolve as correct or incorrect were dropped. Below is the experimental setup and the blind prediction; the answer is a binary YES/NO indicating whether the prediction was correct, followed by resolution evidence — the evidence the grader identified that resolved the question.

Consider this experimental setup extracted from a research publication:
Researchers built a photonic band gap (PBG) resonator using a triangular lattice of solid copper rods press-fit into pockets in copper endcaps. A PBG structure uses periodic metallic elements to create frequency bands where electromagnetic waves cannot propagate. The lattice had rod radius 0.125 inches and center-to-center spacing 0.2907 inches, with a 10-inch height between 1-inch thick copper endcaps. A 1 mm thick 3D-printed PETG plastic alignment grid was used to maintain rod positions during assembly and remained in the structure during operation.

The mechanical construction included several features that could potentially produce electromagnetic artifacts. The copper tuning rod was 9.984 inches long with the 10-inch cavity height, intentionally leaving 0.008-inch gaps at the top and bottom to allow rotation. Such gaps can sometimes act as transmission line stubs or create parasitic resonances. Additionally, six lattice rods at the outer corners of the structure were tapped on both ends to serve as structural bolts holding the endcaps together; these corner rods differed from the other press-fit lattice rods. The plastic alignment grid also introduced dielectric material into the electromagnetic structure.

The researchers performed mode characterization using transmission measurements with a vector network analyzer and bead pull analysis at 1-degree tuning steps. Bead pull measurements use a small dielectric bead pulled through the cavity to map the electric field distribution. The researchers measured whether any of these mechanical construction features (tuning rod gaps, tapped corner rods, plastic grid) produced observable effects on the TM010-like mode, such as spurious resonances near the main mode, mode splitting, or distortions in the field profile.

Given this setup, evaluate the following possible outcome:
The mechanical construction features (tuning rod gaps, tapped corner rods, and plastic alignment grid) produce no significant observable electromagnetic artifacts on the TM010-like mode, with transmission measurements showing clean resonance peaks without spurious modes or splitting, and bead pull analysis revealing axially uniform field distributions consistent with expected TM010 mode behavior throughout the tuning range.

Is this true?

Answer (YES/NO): NO